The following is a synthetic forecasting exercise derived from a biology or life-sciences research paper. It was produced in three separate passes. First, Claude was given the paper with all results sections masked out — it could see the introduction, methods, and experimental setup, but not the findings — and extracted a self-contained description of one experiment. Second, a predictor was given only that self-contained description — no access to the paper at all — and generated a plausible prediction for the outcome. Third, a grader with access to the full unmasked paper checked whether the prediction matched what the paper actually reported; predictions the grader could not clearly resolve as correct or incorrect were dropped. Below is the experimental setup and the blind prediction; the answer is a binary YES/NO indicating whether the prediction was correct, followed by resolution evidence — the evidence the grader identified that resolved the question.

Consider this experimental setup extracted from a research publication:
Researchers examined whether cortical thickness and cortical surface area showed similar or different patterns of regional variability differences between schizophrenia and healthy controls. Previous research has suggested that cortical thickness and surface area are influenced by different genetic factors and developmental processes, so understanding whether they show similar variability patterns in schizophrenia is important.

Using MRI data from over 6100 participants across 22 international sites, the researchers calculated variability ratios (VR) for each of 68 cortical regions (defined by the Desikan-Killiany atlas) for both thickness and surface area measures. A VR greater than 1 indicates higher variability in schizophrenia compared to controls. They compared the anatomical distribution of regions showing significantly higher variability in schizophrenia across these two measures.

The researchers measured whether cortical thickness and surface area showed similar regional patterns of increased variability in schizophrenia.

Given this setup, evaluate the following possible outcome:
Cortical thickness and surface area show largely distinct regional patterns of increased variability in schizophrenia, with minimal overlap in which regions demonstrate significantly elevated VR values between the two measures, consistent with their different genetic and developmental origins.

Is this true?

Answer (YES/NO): NO